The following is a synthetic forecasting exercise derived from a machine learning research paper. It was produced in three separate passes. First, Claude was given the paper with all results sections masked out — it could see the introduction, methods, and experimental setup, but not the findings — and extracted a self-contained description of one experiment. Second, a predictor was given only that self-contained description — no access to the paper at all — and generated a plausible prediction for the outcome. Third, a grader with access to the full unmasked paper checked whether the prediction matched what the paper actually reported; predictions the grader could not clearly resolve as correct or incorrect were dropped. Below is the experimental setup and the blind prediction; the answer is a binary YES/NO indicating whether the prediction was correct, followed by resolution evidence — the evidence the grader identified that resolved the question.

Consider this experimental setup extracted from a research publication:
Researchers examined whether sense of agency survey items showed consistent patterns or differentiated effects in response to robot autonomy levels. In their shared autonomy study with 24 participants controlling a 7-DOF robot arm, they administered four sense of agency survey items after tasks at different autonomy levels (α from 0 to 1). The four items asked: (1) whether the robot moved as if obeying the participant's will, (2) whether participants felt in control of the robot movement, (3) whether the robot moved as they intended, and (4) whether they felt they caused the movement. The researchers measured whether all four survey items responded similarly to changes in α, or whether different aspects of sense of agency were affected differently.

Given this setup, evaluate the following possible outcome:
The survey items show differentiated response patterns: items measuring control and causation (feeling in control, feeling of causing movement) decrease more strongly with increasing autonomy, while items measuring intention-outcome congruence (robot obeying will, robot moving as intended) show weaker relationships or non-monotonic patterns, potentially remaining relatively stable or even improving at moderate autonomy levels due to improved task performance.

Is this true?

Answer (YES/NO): NO